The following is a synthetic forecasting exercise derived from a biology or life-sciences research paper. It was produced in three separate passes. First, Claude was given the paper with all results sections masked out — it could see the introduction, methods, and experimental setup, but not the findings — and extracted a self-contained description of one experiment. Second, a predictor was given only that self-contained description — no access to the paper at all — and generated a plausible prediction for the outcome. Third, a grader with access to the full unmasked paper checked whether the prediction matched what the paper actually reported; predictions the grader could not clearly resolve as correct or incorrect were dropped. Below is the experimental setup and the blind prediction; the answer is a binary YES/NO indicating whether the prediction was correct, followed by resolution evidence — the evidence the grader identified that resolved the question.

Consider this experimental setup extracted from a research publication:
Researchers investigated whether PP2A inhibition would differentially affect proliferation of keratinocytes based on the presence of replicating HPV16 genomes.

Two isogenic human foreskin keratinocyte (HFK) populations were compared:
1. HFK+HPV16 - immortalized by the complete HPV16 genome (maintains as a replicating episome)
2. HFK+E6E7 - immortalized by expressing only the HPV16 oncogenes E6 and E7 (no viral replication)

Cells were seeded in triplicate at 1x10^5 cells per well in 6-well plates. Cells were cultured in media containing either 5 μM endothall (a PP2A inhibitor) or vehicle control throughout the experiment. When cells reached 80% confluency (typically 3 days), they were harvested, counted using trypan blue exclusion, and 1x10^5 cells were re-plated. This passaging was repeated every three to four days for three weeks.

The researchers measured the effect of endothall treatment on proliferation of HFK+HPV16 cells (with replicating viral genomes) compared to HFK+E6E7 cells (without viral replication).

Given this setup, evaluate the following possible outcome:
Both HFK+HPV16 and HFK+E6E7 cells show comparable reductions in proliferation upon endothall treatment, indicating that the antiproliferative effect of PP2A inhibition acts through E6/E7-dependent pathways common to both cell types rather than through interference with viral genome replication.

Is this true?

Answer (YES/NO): NO